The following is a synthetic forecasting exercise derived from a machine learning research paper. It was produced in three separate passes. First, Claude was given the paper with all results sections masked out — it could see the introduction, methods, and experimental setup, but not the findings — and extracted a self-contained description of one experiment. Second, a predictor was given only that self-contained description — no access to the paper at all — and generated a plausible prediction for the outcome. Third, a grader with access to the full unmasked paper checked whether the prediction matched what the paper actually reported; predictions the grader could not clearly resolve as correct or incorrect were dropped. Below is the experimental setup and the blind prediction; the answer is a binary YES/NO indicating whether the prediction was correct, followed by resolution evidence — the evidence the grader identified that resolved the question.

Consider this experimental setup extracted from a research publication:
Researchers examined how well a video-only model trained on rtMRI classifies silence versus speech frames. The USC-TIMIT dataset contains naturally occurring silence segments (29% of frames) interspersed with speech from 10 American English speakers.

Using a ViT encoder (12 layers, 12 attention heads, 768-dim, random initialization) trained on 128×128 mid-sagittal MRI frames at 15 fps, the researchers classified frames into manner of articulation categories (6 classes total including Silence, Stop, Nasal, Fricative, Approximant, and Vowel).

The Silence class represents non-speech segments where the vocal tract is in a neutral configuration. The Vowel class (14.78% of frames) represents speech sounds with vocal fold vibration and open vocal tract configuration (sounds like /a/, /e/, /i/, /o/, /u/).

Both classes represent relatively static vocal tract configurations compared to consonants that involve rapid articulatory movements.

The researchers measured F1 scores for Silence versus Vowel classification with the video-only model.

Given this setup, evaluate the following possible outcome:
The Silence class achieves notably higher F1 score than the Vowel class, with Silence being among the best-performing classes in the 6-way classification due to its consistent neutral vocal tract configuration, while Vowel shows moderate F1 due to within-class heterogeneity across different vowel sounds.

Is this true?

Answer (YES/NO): YES